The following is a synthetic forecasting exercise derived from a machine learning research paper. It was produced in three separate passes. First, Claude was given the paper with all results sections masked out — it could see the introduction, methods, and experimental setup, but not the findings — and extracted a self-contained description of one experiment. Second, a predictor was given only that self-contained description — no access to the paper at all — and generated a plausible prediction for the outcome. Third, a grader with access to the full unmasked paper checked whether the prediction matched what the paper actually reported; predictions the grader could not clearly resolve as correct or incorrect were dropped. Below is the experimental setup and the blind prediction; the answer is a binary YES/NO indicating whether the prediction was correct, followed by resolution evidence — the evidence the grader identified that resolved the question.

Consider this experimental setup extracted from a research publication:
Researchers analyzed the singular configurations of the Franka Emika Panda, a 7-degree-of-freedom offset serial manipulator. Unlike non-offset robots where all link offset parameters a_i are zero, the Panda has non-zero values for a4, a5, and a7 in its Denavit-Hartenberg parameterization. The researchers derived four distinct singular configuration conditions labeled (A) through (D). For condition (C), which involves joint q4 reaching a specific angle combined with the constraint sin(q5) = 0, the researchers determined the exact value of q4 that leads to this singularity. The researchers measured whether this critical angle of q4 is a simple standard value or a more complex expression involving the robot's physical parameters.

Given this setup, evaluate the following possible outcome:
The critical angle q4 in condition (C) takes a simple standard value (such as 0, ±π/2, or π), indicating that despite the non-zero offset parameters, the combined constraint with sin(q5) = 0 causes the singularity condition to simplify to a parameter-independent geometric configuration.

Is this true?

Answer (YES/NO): NO